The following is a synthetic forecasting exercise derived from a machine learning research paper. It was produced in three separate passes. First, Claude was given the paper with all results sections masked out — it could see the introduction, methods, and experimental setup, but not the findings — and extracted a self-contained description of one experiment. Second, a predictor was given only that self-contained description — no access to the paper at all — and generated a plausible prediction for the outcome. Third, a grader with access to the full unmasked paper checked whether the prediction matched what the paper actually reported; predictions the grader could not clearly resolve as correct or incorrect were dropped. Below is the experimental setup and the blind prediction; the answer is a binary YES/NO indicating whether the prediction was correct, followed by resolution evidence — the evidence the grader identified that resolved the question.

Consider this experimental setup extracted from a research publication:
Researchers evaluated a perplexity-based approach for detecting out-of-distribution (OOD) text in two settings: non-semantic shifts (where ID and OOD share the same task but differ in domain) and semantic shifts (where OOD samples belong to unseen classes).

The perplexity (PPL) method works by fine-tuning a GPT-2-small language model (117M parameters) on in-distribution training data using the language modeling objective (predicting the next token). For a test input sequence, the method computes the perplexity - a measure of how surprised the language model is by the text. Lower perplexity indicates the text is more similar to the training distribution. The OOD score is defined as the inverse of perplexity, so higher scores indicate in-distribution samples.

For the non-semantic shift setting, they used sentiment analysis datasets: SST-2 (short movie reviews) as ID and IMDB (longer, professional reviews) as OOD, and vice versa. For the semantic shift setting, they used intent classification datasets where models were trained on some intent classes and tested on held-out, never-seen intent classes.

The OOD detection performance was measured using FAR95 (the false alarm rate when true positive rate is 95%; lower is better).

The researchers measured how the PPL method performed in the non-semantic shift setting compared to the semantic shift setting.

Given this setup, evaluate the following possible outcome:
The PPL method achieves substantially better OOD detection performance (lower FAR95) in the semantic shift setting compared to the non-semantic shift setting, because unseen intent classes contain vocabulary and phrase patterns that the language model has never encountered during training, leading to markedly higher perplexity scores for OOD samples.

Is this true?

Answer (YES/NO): NO